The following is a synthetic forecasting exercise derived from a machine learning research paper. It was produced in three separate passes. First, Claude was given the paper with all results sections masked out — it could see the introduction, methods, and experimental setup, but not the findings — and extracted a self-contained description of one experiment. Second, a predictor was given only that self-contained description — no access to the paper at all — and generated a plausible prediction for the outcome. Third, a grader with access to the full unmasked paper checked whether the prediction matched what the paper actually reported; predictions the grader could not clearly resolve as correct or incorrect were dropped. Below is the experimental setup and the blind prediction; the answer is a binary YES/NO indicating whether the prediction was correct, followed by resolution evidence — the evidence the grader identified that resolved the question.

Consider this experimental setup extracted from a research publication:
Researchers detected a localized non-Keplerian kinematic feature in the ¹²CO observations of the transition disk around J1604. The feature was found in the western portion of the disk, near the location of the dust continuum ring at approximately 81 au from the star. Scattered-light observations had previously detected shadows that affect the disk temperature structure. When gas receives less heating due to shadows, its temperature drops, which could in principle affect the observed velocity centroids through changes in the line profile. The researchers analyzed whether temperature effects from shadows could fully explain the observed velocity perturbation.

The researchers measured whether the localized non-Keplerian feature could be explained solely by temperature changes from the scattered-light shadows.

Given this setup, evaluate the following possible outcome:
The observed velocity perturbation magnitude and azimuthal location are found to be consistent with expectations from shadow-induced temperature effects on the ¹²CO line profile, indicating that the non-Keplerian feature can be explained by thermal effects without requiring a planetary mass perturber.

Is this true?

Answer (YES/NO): NO